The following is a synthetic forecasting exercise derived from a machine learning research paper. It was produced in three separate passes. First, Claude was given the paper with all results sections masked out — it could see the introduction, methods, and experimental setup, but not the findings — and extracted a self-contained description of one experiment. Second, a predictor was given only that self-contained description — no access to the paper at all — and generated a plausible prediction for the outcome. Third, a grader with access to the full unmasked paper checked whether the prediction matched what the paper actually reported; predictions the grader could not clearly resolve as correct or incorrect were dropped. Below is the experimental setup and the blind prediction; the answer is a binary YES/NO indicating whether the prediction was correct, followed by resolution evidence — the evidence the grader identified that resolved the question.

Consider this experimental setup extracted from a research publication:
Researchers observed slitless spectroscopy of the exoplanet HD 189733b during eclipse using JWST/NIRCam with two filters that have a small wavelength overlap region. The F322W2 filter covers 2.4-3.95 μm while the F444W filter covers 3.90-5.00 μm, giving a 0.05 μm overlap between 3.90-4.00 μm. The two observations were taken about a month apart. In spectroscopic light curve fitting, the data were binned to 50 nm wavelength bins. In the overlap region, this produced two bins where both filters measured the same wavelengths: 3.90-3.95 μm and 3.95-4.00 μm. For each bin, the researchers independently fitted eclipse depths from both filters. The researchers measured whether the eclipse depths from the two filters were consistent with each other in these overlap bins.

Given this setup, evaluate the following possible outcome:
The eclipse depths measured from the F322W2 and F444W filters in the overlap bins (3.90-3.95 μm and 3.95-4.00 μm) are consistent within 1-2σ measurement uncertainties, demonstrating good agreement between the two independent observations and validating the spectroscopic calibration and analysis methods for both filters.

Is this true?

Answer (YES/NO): NO